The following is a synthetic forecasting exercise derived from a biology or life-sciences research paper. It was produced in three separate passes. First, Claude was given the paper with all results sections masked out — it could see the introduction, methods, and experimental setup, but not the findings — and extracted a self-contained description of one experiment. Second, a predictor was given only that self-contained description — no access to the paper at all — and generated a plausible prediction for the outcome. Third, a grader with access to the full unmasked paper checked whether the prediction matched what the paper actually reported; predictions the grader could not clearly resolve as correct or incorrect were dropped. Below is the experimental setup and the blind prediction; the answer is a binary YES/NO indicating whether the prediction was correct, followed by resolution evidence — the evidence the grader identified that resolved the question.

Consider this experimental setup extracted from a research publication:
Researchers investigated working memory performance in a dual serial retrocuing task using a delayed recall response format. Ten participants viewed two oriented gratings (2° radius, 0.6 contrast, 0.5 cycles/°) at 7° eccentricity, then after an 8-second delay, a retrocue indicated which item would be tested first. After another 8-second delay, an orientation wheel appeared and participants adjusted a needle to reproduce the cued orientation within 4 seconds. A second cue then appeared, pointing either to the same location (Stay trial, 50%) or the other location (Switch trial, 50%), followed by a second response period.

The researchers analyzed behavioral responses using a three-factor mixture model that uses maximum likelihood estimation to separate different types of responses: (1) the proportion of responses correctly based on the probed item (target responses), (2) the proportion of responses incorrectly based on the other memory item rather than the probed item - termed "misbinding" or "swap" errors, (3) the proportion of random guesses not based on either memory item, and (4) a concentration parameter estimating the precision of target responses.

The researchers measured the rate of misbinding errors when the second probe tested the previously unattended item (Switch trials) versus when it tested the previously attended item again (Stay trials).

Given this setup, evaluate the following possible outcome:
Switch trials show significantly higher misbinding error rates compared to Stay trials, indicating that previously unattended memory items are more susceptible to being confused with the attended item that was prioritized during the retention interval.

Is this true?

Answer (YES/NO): NO